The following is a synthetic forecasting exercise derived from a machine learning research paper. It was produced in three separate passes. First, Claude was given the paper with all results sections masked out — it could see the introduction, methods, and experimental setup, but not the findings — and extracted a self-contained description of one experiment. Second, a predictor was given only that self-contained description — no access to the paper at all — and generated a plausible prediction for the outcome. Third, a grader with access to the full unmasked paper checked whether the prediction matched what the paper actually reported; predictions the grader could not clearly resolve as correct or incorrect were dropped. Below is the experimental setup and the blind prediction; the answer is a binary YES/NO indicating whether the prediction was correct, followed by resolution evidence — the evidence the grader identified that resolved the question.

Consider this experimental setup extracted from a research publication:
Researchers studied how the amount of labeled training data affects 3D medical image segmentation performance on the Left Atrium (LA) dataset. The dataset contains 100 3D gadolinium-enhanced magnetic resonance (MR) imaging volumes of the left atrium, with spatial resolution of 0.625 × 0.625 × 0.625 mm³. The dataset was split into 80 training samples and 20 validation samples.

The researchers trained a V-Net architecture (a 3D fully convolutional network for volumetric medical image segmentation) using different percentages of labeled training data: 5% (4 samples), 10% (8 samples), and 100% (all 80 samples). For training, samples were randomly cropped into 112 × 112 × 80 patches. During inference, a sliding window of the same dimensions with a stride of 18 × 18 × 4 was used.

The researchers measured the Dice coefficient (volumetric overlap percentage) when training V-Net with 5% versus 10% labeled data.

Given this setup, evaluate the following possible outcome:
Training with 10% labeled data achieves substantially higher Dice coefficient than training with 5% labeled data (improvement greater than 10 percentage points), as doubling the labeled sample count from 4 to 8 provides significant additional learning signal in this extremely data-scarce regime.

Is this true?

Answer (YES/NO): YES